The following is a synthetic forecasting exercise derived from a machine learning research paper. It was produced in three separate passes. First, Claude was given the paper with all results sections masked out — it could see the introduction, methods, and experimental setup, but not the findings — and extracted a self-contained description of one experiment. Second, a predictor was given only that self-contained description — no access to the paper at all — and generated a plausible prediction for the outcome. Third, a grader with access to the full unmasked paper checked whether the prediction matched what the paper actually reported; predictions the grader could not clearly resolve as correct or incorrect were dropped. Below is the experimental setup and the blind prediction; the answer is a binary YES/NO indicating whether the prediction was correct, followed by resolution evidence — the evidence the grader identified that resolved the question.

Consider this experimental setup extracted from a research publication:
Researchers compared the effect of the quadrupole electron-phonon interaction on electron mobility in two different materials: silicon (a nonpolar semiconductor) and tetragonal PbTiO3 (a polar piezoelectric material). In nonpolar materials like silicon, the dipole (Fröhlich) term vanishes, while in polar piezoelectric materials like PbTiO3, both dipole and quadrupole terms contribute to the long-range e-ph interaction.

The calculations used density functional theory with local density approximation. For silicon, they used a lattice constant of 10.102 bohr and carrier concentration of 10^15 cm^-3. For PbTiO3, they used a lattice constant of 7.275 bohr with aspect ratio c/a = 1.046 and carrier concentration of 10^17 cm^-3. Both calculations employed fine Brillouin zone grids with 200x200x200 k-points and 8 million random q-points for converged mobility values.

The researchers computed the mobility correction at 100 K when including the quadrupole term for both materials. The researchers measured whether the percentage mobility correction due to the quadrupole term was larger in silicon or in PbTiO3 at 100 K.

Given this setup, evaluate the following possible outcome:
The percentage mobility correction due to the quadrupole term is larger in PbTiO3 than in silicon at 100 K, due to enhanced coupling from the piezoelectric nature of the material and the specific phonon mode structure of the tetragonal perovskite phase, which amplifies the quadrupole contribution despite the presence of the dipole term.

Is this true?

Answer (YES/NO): YES